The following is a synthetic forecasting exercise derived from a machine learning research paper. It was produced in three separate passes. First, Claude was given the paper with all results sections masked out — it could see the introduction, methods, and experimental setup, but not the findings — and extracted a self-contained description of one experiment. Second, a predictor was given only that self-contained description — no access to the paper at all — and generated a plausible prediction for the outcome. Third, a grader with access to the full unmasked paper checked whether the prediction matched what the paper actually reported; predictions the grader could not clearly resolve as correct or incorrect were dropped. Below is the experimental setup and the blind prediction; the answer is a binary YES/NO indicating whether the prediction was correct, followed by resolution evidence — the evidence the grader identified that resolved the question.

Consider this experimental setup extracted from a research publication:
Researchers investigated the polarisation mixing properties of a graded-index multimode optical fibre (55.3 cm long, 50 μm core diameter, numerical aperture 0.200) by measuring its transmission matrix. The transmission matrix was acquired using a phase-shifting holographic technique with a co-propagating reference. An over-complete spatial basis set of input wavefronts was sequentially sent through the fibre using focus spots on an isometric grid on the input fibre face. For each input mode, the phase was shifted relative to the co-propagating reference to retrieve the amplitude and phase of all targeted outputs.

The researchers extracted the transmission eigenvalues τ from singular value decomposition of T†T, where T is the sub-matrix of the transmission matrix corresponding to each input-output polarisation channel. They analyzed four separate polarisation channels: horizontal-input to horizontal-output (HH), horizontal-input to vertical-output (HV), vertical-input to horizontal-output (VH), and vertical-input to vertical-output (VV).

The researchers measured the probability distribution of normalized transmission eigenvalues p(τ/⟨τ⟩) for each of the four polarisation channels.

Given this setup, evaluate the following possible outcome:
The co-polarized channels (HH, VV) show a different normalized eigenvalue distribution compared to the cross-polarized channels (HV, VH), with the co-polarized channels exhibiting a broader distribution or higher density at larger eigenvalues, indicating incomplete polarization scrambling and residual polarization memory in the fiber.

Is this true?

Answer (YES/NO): NO